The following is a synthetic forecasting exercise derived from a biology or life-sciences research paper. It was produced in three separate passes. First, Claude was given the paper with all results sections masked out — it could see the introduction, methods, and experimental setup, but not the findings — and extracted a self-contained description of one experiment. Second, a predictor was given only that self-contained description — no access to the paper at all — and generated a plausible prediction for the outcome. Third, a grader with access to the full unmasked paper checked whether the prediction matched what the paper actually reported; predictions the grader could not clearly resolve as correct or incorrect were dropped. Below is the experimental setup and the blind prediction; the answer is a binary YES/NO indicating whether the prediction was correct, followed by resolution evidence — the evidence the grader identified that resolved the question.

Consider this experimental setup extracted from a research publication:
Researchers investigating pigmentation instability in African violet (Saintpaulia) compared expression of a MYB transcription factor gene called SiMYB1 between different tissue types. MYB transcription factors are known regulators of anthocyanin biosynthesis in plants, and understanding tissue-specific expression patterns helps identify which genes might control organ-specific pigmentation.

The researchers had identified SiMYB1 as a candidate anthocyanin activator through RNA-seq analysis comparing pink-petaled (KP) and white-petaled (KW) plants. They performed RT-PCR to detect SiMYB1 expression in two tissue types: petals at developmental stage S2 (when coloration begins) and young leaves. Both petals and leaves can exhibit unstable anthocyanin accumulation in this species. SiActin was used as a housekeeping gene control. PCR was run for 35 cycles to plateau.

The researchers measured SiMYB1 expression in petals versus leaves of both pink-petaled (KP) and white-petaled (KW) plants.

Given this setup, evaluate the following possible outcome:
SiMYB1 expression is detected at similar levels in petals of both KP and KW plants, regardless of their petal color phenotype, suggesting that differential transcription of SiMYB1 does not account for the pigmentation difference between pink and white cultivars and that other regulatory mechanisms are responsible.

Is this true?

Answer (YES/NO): YES